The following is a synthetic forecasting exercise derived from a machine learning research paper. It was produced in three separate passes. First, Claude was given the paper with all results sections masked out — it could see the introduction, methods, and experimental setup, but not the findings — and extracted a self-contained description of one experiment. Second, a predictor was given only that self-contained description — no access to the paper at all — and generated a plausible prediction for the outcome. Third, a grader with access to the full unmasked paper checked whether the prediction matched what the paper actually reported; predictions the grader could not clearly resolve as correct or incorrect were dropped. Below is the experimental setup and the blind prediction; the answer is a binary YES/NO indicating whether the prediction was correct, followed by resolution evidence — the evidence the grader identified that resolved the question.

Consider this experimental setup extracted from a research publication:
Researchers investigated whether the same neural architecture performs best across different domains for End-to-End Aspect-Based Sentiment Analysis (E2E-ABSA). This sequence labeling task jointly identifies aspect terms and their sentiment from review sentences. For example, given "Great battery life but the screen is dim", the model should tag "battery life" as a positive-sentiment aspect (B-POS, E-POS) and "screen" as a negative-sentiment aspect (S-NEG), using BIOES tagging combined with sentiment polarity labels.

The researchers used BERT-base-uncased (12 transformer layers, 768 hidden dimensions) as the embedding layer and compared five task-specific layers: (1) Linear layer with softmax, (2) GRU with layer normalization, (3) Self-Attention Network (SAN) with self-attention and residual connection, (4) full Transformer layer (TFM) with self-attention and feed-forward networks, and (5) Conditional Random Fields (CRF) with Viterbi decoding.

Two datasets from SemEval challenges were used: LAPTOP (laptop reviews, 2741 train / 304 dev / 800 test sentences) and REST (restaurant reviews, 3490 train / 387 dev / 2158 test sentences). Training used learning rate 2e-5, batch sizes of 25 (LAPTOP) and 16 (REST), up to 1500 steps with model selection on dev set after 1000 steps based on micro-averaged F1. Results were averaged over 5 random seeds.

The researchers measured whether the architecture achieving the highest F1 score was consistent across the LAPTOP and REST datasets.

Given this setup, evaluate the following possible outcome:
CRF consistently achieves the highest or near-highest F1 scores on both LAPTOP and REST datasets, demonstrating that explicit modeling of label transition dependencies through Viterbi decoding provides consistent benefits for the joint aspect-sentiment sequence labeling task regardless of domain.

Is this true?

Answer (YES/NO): NO